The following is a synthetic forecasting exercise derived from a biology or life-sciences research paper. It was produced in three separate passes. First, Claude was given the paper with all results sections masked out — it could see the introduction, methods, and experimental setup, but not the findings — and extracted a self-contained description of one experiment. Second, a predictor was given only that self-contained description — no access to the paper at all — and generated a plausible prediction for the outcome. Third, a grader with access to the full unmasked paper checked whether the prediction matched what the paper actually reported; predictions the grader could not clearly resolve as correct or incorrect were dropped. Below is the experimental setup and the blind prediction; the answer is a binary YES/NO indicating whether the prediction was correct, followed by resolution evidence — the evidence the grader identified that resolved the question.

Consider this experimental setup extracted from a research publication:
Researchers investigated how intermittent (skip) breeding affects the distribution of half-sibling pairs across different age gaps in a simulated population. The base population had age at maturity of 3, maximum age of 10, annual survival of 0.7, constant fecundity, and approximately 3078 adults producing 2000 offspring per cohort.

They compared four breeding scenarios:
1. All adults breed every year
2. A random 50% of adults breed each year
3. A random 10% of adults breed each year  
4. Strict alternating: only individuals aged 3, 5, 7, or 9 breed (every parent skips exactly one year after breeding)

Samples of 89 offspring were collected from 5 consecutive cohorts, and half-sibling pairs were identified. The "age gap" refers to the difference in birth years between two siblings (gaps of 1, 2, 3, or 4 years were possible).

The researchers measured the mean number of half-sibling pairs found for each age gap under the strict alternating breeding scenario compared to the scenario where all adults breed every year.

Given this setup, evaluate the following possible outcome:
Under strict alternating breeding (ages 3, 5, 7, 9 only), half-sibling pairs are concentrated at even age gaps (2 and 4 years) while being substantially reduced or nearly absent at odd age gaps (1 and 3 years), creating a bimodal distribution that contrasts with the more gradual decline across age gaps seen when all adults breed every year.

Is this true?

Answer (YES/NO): YES